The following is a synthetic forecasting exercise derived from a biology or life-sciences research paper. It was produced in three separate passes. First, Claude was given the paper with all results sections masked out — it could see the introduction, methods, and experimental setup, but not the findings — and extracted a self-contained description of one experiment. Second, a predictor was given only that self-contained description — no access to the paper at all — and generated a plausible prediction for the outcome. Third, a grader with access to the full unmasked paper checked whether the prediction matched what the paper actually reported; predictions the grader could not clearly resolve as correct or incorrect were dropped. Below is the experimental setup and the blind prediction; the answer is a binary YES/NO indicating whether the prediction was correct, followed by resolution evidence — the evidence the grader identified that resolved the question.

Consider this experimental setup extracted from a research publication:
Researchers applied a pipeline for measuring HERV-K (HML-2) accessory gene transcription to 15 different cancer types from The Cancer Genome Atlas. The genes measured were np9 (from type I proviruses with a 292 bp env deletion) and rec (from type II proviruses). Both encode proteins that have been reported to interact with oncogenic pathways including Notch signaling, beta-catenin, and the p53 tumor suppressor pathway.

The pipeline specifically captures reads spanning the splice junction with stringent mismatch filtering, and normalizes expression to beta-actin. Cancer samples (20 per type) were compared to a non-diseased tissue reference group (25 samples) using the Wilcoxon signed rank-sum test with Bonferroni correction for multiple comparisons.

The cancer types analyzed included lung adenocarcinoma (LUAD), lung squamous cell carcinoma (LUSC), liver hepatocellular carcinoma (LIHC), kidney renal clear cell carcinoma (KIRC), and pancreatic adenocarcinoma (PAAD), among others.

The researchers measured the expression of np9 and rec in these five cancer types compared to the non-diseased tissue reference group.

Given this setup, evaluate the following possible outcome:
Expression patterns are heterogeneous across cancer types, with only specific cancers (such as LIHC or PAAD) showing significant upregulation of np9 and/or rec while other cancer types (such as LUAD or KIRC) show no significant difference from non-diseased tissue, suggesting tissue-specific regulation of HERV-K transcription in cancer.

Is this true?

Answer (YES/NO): NO